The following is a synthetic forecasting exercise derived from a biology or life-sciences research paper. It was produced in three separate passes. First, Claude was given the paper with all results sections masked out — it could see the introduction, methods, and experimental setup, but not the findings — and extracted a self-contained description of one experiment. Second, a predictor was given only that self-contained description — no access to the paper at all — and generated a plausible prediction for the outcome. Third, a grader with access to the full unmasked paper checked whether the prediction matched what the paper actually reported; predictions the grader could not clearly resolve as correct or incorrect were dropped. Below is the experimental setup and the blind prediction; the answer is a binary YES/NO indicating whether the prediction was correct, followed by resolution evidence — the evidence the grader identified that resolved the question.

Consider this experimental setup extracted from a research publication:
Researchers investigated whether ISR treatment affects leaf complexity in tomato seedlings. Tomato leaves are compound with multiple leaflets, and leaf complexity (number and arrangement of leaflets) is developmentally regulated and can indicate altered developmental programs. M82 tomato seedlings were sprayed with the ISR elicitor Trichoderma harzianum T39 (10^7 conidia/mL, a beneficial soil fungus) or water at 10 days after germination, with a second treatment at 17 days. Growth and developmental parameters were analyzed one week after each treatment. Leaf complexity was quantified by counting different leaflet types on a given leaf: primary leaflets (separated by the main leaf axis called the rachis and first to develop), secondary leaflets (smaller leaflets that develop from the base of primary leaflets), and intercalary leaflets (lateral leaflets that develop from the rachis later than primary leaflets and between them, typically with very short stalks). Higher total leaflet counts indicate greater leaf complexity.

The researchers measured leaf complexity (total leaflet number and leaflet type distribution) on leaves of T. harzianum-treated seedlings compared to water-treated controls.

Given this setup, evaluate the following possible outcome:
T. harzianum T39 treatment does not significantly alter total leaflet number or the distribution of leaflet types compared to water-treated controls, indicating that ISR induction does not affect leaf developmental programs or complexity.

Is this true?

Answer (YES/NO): NO